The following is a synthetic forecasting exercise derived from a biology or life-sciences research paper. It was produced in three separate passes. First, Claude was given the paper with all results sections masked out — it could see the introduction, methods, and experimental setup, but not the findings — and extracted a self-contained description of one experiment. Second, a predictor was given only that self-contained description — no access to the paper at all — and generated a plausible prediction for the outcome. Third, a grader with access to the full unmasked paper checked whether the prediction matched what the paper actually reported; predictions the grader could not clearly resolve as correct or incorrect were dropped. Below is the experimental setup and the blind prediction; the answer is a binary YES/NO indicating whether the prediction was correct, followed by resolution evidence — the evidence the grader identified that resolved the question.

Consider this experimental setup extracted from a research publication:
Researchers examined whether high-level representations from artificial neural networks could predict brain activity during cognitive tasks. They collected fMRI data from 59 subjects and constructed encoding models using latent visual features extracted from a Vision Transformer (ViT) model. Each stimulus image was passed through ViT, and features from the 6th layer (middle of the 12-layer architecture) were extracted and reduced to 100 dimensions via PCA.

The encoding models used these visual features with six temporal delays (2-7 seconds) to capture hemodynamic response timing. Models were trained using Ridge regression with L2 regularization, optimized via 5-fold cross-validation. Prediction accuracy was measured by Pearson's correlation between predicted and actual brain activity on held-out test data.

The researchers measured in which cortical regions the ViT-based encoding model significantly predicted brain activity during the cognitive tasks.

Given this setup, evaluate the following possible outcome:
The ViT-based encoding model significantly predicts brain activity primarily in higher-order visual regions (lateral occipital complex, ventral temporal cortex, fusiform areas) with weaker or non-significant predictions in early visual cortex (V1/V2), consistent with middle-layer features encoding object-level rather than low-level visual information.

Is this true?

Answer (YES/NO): NO